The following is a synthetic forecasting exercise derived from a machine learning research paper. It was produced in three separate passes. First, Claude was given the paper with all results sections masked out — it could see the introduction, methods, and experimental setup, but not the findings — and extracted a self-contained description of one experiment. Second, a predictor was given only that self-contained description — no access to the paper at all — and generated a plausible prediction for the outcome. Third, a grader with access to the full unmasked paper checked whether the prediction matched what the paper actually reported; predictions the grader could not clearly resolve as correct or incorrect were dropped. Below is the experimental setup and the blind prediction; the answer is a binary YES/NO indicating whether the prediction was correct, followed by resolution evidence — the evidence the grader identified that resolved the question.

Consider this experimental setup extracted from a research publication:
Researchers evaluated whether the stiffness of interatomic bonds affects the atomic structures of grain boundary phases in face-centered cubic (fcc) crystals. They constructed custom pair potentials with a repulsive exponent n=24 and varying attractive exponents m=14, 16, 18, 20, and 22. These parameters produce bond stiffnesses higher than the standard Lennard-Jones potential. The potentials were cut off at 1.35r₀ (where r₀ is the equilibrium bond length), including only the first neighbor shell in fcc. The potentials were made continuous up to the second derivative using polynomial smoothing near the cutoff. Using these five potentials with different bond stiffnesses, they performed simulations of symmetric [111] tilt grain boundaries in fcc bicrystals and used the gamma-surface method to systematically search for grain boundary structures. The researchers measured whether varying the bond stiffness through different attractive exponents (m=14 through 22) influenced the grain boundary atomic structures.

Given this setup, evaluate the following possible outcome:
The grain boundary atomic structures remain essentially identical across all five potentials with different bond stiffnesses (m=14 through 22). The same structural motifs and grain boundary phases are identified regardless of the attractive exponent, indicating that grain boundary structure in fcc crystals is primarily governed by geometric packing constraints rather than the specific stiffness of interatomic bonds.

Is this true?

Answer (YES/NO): YES